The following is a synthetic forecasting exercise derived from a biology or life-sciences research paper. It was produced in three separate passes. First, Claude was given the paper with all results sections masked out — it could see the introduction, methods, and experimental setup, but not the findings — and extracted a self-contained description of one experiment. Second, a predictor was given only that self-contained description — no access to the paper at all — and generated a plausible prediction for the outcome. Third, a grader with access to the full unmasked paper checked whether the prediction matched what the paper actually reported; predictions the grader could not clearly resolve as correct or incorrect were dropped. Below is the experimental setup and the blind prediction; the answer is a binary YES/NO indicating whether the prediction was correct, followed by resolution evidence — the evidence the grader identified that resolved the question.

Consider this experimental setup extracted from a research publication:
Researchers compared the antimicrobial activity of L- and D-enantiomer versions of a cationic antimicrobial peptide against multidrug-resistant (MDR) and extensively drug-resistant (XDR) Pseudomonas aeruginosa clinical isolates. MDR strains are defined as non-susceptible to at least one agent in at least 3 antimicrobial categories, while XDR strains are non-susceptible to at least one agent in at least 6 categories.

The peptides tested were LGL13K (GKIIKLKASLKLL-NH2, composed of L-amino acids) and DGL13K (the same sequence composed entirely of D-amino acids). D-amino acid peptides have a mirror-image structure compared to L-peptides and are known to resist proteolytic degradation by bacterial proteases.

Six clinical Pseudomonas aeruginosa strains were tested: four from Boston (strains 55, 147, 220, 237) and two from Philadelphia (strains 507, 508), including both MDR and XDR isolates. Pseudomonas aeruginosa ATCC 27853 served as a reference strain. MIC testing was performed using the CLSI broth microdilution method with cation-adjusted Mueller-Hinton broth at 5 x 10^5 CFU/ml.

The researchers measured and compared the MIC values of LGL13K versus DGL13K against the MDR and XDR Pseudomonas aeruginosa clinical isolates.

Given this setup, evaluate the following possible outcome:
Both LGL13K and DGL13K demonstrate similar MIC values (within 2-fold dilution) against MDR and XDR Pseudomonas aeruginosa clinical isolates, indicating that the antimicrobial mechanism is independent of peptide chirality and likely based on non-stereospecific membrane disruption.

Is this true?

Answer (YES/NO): NO